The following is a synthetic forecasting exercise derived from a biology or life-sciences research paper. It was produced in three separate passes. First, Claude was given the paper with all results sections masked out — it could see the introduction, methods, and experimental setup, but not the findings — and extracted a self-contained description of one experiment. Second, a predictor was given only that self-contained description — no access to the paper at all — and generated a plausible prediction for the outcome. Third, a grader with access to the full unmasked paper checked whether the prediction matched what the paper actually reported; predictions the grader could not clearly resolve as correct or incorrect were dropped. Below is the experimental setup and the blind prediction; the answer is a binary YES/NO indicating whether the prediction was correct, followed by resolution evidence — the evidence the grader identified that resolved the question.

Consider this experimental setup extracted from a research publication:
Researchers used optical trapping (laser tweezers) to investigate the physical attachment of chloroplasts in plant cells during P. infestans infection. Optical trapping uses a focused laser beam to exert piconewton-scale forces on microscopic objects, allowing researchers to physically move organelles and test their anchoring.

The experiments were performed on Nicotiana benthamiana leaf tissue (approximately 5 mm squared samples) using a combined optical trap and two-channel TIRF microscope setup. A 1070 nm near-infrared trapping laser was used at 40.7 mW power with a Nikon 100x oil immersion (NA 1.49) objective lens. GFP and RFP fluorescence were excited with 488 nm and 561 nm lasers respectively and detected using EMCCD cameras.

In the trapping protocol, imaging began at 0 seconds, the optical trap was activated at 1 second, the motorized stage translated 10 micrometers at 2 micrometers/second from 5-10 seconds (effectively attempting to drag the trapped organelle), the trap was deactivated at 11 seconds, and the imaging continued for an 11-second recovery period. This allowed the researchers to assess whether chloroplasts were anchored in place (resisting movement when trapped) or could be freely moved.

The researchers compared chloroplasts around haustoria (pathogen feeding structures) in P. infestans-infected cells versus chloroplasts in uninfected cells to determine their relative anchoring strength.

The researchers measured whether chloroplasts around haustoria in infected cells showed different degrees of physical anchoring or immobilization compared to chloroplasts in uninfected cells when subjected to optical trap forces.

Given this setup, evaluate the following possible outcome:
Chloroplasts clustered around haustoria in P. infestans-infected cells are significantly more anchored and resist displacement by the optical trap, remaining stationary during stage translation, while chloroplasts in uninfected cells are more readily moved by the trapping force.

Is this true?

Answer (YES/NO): YES